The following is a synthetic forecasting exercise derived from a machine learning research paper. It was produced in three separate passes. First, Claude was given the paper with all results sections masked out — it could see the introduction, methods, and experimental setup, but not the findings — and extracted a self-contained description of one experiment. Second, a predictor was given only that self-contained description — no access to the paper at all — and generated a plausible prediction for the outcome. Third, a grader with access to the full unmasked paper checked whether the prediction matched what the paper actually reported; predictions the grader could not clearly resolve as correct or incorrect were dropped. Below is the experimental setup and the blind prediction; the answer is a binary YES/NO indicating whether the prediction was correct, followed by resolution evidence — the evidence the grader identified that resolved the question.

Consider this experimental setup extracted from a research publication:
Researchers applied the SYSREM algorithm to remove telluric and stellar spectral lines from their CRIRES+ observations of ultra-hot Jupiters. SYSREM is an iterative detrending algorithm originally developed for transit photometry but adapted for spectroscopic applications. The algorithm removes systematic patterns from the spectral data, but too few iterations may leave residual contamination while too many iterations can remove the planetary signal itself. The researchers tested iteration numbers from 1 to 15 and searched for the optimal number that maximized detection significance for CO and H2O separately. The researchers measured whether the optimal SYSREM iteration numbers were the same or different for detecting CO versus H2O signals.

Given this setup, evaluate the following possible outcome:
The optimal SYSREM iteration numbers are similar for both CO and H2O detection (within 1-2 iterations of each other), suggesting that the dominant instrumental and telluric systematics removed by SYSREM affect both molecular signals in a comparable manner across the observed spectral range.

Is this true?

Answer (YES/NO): NO